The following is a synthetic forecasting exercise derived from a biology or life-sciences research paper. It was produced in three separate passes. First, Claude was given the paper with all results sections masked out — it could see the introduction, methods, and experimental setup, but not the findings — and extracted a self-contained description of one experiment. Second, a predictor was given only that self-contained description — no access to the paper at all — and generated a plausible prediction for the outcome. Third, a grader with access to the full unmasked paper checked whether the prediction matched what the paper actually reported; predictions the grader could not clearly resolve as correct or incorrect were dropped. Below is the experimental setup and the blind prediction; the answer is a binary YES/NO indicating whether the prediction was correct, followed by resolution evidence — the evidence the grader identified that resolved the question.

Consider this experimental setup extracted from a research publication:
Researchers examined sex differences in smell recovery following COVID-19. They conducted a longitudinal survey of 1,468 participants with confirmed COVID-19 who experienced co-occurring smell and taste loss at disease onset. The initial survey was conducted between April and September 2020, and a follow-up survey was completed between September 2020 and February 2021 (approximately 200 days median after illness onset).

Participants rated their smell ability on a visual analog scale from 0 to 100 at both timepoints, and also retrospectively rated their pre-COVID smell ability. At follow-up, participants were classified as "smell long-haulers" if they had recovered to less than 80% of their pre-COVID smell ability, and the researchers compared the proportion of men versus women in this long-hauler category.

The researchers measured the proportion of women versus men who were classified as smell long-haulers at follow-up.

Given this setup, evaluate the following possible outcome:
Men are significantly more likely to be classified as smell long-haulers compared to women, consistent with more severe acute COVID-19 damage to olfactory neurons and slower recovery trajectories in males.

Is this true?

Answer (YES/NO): NO